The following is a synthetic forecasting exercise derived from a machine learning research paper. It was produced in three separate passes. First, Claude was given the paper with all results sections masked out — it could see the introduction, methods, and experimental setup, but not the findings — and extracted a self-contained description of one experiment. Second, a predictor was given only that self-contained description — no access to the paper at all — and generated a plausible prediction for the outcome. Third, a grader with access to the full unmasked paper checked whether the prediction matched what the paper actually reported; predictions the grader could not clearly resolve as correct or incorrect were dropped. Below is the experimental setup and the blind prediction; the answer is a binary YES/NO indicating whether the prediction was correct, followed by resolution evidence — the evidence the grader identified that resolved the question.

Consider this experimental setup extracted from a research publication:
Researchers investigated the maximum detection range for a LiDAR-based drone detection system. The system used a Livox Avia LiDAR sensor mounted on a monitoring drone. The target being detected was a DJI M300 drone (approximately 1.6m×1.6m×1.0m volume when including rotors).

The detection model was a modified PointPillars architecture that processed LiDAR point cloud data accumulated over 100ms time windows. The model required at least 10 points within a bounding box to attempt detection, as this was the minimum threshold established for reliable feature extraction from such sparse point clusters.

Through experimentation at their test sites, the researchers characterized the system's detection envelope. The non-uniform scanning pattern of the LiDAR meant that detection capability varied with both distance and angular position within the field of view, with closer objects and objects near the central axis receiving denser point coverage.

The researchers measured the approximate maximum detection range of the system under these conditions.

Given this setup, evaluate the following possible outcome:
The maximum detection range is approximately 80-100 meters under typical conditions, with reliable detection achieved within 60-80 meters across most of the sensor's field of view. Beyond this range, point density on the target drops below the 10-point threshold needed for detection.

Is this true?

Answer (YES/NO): NO